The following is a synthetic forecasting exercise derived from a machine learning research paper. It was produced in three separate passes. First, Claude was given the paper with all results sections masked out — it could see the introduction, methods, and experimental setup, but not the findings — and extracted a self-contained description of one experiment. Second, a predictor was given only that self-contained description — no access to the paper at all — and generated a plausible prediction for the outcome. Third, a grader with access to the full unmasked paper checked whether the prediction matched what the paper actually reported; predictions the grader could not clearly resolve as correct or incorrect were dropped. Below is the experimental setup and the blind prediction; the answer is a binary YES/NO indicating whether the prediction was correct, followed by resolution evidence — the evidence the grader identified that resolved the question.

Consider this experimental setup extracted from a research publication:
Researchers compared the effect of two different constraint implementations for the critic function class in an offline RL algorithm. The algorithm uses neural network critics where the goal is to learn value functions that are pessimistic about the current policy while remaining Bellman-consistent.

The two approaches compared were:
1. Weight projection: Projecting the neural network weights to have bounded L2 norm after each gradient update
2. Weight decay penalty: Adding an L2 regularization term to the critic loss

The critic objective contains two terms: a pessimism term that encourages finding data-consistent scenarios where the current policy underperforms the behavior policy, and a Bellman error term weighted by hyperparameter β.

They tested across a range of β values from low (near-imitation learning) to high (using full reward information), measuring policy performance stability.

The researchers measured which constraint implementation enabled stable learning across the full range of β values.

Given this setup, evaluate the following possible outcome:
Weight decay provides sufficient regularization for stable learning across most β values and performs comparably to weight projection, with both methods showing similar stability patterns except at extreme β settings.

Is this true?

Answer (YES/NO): NO